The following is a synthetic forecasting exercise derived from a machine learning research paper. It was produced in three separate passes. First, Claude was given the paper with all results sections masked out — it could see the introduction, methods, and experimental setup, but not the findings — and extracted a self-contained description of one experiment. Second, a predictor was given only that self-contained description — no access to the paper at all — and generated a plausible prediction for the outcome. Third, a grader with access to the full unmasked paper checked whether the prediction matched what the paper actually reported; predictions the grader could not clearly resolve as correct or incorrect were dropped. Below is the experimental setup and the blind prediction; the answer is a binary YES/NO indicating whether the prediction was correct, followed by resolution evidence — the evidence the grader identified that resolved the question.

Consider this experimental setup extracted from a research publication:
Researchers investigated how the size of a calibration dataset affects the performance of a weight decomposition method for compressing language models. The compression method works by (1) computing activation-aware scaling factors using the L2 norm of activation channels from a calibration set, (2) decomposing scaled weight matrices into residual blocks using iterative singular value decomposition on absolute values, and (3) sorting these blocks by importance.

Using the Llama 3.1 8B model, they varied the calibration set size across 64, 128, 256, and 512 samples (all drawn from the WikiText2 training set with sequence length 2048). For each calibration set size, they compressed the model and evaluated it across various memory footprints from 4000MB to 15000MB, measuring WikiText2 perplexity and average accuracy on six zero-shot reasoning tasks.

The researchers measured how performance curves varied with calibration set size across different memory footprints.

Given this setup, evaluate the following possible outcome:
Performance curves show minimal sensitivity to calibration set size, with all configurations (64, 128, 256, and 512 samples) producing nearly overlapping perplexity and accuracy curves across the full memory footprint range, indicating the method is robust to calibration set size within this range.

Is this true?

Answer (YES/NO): YES